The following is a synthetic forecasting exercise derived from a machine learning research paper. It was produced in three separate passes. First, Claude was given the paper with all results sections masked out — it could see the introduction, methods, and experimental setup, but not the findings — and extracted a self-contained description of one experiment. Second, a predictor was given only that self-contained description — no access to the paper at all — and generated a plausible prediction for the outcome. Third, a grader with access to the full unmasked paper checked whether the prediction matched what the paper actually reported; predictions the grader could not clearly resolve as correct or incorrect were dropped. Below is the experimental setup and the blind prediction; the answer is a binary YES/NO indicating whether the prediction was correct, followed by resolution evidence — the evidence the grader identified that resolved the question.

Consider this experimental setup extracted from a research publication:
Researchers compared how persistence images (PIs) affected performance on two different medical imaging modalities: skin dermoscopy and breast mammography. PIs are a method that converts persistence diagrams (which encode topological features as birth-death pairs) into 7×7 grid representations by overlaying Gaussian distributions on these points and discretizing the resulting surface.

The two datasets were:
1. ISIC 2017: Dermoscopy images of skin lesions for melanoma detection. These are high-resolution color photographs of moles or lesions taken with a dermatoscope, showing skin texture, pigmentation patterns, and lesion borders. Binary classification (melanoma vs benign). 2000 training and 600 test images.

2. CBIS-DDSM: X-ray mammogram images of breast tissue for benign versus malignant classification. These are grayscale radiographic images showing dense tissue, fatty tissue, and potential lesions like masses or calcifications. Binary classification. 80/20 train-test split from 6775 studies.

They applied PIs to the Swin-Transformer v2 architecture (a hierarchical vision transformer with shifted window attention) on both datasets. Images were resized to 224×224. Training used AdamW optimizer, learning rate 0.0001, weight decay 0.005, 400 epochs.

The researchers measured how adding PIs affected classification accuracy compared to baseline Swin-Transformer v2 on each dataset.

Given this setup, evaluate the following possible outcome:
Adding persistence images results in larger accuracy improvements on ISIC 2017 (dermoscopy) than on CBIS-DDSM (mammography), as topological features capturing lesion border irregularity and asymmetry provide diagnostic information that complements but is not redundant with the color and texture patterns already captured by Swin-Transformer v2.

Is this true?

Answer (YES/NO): NO